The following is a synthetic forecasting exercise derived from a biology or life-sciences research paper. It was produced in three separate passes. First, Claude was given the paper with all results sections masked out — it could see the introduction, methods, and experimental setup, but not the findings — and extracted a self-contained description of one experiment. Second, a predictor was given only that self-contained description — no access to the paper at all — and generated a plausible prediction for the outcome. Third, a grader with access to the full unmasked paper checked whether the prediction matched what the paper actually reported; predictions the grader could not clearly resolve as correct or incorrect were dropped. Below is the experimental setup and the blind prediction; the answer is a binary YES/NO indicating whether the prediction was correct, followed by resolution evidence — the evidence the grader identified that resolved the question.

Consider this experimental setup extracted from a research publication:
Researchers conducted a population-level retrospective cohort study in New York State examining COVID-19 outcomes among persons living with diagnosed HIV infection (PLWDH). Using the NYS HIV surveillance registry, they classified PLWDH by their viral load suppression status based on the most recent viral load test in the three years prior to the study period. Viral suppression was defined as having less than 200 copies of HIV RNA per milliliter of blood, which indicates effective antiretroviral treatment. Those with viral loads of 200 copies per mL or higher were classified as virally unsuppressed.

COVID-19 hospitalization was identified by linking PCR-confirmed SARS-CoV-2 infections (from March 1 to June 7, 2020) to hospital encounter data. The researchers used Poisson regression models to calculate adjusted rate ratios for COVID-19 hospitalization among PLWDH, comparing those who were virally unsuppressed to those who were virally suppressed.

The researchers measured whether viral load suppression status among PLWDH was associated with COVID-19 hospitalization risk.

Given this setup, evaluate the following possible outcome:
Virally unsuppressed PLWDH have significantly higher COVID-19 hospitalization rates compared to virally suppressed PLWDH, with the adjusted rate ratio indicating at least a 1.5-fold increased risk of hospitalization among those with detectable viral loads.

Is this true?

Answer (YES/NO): YES